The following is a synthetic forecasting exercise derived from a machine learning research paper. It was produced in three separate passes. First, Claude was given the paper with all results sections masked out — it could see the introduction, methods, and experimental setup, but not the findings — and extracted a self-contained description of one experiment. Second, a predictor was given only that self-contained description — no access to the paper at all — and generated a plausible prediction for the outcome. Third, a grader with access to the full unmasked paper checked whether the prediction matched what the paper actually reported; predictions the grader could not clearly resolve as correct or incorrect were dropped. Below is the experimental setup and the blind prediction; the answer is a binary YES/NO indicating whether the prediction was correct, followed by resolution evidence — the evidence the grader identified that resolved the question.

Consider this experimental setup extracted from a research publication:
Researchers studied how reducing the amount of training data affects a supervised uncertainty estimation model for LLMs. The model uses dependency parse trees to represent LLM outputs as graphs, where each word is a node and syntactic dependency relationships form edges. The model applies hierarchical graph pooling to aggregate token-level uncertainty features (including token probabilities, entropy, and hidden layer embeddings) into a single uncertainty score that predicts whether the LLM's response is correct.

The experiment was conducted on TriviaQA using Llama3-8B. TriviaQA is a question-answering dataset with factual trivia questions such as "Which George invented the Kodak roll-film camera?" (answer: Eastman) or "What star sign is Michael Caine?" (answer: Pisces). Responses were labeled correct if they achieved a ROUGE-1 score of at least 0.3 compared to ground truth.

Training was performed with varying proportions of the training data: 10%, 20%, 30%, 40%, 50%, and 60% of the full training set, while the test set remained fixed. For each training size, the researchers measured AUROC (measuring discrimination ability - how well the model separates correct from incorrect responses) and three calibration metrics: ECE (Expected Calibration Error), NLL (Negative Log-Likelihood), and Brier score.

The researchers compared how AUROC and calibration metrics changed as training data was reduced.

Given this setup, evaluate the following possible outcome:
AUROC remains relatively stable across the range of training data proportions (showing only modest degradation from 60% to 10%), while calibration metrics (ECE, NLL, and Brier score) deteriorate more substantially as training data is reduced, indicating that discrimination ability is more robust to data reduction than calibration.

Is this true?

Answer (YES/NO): NO